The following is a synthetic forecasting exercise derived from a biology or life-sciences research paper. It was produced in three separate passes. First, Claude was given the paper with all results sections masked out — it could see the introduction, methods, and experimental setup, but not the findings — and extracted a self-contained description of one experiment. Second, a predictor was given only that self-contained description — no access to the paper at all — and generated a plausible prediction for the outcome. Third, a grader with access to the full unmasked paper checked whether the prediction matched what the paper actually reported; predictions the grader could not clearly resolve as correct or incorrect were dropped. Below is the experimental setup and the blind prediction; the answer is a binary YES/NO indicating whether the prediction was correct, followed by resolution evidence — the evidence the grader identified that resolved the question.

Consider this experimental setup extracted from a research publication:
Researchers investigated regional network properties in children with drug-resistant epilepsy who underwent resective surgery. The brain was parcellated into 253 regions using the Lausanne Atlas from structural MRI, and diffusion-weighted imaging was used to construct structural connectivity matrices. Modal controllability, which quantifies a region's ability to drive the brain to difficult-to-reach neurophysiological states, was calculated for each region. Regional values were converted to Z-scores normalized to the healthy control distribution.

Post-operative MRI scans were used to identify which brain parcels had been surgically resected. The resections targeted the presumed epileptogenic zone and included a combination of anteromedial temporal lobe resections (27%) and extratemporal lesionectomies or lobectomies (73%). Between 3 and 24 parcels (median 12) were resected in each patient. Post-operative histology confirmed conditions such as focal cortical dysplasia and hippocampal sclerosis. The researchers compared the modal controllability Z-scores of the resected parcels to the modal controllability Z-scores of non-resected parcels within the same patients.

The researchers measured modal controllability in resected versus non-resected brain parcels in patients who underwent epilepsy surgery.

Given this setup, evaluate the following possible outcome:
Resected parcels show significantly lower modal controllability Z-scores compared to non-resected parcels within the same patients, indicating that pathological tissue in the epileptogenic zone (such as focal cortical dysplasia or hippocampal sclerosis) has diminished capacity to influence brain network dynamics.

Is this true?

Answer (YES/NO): NO